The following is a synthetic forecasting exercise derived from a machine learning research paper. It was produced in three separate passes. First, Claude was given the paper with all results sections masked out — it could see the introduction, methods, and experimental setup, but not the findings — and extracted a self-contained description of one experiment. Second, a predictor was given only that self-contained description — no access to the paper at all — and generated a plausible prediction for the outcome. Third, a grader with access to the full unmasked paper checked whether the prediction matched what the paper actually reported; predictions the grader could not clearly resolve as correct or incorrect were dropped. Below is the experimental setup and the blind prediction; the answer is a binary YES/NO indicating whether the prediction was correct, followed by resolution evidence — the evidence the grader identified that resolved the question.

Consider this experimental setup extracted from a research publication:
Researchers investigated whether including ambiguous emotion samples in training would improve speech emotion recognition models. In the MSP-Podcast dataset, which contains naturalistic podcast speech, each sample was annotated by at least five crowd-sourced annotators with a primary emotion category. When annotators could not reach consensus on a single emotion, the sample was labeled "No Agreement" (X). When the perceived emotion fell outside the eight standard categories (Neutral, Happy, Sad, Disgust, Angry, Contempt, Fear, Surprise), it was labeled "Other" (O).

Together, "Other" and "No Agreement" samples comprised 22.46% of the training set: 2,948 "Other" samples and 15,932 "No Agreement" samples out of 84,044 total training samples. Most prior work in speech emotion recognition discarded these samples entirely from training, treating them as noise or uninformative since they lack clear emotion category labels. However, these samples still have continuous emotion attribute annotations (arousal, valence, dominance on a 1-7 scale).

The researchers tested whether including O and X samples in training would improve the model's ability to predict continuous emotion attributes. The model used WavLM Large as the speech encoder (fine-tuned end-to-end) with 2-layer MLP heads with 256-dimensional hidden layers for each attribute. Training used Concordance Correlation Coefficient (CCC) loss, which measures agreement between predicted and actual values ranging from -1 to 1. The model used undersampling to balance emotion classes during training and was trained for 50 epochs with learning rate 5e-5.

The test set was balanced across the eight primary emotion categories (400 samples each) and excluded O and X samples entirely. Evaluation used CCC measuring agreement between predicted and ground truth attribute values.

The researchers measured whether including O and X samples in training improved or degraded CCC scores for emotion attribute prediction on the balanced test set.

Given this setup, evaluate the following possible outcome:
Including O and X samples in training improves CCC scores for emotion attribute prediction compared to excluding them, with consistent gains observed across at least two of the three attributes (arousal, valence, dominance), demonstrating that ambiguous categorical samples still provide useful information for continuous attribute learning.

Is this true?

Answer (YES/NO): NO